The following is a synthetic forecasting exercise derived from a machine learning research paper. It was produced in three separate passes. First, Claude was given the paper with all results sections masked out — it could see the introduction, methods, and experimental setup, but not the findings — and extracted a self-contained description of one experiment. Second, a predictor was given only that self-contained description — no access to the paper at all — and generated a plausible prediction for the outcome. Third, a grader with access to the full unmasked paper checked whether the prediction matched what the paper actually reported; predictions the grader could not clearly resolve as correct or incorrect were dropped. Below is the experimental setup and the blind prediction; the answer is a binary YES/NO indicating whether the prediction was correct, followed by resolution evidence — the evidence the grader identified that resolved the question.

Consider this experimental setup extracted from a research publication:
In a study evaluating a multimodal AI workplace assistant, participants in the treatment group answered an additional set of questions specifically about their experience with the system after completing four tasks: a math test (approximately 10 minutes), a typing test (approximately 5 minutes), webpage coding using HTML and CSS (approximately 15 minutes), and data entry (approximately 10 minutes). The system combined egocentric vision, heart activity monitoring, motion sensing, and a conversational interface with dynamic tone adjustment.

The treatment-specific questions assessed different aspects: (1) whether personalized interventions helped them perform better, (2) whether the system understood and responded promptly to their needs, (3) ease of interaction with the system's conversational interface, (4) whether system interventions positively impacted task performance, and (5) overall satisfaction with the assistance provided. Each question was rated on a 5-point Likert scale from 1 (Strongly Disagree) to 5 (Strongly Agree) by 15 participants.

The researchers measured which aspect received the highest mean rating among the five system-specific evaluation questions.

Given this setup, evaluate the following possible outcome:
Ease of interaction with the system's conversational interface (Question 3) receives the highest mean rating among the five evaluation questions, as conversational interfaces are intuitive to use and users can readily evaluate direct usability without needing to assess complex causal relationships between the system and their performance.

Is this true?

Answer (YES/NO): NO